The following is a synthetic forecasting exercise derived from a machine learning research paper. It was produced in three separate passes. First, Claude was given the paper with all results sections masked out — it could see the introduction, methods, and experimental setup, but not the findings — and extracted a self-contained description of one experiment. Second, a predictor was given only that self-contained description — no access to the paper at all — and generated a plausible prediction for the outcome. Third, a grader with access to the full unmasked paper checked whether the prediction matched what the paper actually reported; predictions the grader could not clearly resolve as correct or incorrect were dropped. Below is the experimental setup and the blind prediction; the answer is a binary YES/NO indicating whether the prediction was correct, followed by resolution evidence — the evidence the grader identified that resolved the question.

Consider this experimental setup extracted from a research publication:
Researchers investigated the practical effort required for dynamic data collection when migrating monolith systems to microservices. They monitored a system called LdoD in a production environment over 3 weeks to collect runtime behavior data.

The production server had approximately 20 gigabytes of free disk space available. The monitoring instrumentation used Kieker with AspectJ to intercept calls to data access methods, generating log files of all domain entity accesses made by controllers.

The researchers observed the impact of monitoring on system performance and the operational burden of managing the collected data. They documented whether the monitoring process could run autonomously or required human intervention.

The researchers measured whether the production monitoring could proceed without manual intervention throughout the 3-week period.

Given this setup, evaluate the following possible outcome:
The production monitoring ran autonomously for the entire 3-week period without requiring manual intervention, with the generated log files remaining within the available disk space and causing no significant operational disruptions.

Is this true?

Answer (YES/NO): NO